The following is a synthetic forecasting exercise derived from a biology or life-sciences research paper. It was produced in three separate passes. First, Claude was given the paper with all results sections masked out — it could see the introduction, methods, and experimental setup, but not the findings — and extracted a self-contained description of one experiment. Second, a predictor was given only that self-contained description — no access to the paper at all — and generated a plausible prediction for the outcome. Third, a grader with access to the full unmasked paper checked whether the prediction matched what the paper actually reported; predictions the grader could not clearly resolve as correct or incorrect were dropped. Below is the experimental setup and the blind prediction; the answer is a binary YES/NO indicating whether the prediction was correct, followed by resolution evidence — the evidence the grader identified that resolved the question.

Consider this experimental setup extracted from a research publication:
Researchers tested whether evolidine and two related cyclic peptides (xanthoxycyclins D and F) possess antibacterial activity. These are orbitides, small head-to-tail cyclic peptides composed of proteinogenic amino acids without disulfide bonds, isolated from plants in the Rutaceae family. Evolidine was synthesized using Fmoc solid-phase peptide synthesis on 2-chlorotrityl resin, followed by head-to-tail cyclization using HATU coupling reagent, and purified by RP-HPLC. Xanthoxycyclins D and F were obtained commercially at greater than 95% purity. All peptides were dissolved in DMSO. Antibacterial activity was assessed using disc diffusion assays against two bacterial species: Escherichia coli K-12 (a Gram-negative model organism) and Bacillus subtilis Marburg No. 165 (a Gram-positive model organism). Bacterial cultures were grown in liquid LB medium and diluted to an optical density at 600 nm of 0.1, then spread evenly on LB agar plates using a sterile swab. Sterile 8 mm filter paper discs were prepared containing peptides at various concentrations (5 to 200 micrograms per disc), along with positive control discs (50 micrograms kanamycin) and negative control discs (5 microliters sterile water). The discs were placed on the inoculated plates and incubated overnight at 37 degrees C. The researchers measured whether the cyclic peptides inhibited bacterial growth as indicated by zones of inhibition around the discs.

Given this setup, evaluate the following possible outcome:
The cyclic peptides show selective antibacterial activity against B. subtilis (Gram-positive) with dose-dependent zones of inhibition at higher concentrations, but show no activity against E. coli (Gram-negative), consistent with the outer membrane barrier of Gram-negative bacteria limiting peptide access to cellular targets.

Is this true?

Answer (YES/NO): NO